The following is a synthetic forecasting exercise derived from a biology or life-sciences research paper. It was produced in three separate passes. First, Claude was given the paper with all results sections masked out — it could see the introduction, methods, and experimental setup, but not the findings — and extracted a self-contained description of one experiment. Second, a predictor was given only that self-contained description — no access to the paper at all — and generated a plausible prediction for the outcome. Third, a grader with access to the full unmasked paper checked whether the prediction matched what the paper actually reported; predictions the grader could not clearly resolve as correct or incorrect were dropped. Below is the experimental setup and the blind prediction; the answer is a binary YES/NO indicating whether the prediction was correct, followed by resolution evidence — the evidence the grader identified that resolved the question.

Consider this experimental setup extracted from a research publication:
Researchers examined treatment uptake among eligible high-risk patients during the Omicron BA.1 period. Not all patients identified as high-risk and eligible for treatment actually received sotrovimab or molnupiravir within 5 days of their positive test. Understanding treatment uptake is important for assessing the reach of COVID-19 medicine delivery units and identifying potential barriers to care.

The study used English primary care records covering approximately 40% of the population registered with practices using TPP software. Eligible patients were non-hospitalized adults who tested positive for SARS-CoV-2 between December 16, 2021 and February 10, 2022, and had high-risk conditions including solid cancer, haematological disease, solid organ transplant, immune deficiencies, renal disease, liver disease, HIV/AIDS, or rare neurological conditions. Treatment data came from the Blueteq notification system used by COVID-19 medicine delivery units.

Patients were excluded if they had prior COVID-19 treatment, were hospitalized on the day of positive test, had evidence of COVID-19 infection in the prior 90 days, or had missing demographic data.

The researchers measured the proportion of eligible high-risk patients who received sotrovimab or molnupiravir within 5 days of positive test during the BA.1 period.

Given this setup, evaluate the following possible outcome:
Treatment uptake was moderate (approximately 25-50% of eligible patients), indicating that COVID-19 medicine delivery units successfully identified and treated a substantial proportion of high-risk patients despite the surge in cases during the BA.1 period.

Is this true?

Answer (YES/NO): NO